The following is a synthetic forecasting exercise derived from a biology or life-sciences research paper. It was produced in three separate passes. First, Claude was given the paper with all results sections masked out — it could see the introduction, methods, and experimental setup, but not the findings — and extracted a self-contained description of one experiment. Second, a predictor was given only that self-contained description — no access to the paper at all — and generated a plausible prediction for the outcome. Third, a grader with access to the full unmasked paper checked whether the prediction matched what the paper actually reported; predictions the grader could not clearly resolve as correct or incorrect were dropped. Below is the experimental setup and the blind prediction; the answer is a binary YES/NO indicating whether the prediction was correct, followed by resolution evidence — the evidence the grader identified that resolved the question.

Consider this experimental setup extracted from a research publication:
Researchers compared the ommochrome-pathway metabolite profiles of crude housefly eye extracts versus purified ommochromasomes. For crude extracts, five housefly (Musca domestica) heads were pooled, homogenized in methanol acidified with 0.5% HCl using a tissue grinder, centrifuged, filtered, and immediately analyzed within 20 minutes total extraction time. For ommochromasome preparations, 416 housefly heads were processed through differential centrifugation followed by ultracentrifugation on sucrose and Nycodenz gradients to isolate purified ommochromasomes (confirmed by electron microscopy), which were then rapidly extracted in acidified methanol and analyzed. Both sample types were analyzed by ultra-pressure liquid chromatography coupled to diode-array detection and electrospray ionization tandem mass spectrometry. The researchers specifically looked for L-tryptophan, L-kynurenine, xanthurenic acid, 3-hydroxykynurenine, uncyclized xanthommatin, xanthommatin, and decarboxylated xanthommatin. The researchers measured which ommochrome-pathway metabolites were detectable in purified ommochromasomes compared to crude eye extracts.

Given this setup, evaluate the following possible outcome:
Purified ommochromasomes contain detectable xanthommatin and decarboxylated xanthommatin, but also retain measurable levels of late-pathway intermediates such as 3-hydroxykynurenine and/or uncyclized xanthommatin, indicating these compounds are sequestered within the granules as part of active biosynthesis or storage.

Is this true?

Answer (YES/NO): YES